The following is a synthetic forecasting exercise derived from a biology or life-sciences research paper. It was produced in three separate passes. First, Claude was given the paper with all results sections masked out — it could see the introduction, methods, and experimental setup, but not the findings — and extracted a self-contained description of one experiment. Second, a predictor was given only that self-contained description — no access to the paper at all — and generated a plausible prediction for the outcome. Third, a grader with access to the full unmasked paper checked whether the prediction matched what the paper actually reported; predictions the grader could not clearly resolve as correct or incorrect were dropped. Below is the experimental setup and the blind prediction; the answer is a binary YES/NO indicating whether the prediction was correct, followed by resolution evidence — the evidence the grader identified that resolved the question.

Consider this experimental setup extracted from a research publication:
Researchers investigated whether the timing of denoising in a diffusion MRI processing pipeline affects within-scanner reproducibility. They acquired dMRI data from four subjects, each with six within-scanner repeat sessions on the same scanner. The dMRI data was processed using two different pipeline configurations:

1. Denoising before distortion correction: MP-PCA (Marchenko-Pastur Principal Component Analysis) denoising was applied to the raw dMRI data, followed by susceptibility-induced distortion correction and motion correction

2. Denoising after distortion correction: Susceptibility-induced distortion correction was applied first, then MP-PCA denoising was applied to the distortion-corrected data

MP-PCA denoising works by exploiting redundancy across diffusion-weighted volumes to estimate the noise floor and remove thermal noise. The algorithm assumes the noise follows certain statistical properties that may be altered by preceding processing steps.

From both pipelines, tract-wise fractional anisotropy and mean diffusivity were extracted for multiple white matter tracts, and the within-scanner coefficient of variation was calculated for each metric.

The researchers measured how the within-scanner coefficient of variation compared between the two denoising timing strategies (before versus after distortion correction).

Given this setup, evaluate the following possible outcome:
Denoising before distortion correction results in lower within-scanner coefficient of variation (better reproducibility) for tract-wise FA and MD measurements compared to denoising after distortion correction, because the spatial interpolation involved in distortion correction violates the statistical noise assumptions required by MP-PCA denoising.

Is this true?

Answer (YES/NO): NO